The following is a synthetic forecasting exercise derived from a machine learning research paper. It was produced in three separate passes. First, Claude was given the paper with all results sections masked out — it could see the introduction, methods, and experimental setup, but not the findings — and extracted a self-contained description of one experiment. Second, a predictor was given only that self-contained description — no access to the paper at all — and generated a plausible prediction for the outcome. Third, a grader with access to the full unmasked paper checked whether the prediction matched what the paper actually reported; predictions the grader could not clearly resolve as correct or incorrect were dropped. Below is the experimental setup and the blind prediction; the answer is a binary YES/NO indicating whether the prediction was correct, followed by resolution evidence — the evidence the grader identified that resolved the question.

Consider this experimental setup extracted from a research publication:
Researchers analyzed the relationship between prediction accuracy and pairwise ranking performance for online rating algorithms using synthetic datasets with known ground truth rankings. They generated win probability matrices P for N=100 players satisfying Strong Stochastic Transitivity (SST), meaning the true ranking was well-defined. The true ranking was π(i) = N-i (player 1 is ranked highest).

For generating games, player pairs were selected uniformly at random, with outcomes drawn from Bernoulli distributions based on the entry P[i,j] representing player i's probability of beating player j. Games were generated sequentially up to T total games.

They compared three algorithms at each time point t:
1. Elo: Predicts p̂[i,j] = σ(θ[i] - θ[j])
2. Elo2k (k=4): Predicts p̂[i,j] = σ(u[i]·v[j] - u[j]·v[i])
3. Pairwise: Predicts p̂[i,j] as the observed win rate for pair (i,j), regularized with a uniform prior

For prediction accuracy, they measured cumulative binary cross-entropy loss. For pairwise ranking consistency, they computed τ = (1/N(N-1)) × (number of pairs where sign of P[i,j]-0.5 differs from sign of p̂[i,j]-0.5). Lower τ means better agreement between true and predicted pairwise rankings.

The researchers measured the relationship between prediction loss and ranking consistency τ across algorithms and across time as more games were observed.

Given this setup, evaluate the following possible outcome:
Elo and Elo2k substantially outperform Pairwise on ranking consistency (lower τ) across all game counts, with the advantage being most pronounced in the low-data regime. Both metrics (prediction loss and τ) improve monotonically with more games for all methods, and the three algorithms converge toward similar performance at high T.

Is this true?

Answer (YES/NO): NO